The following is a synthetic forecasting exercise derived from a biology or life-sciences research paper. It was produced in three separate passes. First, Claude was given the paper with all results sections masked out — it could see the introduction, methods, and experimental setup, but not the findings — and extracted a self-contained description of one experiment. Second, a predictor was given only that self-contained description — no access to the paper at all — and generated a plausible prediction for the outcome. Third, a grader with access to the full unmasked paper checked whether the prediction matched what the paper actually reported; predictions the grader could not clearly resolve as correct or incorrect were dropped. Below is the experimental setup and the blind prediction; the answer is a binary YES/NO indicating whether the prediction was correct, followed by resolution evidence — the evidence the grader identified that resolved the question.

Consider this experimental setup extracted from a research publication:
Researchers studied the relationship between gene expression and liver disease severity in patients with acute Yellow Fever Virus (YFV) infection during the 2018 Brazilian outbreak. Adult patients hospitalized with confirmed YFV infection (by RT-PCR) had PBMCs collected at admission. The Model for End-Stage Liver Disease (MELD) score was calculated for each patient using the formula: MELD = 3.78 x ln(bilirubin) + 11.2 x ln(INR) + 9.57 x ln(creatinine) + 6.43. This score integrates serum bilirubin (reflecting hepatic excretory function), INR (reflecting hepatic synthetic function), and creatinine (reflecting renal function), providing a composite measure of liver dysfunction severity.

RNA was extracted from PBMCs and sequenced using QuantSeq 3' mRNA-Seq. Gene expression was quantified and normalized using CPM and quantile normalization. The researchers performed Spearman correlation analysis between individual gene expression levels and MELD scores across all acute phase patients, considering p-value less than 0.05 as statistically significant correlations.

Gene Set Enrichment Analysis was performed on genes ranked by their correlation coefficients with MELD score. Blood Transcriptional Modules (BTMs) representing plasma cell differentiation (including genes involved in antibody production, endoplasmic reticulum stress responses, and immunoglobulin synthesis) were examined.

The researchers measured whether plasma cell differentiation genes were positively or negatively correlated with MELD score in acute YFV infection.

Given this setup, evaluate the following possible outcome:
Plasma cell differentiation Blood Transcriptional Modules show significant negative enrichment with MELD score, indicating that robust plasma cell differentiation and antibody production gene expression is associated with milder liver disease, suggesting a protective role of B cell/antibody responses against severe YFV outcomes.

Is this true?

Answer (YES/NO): NO